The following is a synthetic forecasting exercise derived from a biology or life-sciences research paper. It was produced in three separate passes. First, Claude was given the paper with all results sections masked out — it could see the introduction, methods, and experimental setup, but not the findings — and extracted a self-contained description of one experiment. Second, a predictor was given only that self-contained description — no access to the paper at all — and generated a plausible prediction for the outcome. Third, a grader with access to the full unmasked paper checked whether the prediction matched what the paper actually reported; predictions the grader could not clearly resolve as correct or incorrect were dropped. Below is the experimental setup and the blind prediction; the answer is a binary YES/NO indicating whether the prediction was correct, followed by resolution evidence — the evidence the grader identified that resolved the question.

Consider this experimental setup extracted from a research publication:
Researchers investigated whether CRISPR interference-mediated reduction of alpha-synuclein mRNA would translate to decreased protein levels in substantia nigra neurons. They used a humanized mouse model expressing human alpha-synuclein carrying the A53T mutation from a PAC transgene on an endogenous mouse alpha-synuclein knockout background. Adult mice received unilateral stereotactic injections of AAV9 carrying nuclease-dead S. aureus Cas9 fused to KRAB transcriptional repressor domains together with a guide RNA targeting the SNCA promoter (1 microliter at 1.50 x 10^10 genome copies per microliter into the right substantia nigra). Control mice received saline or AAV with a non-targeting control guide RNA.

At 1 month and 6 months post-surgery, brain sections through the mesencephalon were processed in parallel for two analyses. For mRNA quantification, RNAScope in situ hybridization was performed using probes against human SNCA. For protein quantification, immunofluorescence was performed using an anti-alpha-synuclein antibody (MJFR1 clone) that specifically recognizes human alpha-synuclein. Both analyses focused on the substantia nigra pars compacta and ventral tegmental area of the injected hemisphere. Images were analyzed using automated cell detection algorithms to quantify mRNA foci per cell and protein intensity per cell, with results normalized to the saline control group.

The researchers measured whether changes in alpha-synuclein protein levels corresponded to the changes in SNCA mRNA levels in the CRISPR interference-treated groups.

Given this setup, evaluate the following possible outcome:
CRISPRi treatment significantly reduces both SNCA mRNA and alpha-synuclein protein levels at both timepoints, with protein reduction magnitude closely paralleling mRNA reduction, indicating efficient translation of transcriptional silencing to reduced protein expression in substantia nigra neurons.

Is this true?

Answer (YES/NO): NO